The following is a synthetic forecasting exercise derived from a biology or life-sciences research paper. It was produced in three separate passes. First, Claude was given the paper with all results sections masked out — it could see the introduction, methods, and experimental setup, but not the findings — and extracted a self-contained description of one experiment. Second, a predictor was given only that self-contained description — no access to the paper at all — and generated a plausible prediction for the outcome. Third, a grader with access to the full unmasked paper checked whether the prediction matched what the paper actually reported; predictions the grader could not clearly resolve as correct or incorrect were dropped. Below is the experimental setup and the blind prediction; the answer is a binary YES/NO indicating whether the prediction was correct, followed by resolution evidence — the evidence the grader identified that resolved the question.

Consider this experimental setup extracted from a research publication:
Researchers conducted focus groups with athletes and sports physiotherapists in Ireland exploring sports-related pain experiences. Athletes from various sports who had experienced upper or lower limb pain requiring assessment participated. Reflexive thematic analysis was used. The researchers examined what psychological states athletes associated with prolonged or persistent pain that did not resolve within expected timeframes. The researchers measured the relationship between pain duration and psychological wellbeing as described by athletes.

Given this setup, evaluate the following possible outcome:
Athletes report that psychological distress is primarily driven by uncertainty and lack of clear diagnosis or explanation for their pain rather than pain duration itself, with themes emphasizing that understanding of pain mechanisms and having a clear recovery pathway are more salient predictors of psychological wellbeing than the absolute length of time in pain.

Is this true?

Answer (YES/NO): NO